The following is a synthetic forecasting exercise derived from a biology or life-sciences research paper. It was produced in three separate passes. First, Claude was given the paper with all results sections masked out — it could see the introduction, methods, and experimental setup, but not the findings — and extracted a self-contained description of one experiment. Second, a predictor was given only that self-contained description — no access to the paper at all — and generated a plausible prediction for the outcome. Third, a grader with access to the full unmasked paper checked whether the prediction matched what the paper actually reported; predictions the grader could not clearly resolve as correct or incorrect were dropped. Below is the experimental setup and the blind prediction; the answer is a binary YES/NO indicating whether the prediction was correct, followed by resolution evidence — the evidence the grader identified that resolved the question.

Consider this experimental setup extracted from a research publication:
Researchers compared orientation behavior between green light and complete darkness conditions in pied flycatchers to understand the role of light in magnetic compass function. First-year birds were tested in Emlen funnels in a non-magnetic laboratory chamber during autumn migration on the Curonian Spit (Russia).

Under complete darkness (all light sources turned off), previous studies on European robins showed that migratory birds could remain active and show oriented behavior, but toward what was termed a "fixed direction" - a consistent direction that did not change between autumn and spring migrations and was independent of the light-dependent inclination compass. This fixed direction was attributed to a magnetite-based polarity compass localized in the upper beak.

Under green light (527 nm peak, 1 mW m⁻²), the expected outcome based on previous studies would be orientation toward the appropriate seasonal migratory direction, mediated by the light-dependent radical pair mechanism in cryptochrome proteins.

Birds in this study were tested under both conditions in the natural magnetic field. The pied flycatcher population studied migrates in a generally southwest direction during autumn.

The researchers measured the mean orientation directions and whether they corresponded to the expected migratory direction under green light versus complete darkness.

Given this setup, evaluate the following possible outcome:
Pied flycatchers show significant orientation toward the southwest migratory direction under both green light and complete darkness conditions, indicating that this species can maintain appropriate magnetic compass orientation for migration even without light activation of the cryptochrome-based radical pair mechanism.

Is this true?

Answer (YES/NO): NO